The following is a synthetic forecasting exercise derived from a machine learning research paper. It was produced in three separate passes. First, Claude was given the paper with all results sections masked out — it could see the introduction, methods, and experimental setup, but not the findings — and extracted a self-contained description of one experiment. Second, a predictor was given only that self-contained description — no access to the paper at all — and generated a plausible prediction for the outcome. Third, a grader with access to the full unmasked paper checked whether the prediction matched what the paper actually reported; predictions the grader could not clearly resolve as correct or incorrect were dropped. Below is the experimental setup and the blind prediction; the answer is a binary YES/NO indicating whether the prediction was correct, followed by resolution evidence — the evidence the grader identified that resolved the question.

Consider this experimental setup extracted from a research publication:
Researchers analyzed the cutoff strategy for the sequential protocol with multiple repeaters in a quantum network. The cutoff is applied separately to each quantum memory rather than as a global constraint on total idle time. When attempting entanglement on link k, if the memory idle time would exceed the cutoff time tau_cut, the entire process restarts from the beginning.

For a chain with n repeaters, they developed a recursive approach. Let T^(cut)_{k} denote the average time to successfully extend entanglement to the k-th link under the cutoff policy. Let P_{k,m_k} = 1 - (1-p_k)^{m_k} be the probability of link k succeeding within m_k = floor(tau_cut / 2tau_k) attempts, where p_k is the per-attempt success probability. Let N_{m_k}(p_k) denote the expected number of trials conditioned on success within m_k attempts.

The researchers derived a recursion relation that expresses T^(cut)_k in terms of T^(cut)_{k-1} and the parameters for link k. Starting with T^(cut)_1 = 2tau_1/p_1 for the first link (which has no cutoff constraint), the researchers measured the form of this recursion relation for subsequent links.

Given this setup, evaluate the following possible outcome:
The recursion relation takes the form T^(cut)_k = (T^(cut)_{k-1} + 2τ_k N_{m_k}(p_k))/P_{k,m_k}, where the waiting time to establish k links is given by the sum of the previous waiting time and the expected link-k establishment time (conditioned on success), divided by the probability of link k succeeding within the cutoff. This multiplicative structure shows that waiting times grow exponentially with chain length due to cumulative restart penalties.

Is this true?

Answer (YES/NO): NO